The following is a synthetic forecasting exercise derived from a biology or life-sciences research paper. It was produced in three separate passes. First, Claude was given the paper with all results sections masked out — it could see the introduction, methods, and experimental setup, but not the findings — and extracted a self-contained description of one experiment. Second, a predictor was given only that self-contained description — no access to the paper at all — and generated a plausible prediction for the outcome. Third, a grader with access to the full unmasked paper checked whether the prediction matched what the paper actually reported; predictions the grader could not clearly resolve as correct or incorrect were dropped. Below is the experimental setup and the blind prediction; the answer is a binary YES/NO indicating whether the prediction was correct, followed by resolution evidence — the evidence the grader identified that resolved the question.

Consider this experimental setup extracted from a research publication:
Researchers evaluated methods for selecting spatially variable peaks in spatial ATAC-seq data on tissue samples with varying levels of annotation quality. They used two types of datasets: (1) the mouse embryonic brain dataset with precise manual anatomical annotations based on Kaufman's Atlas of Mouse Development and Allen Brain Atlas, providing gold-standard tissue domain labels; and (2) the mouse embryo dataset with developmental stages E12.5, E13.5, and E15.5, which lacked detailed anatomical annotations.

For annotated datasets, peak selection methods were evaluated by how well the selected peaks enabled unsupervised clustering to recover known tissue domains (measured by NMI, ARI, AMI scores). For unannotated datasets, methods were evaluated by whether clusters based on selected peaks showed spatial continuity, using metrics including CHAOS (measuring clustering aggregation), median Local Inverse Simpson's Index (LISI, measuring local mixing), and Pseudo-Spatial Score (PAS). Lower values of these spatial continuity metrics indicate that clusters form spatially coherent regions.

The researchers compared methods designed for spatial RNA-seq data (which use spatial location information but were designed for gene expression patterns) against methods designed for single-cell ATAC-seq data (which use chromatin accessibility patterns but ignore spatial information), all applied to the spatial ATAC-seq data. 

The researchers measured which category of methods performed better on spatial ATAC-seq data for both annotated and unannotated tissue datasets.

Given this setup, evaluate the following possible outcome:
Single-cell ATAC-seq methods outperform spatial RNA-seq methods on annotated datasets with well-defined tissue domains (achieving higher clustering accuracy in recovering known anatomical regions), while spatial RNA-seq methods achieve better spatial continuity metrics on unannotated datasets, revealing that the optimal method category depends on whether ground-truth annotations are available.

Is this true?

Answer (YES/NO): NO